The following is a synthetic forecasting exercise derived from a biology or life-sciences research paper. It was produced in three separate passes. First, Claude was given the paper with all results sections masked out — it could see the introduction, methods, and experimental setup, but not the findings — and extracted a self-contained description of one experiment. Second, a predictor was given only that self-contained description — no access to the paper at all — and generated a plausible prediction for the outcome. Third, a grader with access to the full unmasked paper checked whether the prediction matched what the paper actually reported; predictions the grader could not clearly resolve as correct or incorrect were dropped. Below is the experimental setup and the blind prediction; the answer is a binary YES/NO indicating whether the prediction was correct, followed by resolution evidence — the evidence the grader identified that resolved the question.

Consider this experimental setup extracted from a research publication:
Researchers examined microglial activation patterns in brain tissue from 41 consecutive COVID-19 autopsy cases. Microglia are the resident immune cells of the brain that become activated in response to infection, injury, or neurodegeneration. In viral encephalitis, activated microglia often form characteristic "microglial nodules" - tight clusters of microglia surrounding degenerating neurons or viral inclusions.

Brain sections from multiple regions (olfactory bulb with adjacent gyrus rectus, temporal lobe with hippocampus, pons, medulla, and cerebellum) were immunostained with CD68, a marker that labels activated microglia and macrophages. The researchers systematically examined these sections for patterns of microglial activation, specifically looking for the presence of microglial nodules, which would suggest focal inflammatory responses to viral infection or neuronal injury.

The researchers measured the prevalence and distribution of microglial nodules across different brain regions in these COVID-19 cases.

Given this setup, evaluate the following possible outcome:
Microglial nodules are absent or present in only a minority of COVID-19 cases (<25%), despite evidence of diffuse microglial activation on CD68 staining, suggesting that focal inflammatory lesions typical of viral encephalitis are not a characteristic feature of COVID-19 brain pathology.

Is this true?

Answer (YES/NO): NO